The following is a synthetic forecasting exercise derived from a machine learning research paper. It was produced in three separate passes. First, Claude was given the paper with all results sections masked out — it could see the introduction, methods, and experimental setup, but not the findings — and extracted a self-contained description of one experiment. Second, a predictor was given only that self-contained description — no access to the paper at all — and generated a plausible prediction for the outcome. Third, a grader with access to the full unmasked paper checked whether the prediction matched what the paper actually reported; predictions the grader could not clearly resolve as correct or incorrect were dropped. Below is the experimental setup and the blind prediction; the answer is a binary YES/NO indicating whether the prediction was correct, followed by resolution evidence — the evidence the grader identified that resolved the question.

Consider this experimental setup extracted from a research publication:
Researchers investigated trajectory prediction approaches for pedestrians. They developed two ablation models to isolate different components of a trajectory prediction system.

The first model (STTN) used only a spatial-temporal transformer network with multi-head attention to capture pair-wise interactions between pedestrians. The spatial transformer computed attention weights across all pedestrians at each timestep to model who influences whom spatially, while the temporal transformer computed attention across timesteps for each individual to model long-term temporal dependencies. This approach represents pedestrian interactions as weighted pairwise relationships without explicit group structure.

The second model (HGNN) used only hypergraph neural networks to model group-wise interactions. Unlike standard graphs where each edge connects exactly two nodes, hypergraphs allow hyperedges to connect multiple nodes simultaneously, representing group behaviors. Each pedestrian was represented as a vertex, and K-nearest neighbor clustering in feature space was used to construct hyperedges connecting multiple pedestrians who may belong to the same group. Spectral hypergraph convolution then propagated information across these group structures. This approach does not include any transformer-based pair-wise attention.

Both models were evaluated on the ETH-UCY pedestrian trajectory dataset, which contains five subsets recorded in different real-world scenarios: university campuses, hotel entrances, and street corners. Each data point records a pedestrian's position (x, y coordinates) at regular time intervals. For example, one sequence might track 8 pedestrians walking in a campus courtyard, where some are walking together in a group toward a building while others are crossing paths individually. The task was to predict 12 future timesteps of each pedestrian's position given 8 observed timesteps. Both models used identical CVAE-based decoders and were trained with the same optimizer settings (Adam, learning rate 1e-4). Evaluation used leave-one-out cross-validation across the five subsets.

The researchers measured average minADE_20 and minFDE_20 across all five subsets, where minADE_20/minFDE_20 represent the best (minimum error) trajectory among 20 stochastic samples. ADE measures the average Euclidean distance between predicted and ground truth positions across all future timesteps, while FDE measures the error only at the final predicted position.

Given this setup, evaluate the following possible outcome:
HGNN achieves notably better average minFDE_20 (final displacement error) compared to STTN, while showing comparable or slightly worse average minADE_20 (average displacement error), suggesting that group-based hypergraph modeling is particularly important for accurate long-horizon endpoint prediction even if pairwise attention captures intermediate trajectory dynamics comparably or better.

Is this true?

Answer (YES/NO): NO